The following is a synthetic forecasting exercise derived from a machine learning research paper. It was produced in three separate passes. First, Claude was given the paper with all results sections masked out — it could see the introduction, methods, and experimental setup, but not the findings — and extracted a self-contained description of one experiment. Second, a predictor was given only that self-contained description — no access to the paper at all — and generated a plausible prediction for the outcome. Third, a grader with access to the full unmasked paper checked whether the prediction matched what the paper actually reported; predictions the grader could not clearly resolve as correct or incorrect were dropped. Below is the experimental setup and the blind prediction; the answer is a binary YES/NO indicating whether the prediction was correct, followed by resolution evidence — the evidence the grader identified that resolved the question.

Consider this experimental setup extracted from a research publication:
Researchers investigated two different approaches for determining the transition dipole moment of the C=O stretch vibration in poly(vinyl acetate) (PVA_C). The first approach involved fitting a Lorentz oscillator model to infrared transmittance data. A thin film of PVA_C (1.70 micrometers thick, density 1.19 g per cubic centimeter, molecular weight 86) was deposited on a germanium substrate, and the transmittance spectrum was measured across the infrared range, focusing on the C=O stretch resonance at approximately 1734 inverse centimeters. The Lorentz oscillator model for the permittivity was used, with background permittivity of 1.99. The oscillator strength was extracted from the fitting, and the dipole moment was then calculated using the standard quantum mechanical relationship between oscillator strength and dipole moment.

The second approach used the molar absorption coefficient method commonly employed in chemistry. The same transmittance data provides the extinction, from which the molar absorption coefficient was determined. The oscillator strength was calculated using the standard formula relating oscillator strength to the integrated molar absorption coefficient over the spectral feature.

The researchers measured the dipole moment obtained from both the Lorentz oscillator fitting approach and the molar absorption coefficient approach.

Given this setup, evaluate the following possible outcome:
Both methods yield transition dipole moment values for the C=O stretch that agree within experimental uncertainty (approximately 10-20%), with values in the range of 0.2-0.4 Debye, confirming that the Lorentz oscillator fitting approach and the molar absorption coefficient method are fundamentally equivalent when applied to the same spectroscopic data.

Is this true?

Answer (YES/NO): YES